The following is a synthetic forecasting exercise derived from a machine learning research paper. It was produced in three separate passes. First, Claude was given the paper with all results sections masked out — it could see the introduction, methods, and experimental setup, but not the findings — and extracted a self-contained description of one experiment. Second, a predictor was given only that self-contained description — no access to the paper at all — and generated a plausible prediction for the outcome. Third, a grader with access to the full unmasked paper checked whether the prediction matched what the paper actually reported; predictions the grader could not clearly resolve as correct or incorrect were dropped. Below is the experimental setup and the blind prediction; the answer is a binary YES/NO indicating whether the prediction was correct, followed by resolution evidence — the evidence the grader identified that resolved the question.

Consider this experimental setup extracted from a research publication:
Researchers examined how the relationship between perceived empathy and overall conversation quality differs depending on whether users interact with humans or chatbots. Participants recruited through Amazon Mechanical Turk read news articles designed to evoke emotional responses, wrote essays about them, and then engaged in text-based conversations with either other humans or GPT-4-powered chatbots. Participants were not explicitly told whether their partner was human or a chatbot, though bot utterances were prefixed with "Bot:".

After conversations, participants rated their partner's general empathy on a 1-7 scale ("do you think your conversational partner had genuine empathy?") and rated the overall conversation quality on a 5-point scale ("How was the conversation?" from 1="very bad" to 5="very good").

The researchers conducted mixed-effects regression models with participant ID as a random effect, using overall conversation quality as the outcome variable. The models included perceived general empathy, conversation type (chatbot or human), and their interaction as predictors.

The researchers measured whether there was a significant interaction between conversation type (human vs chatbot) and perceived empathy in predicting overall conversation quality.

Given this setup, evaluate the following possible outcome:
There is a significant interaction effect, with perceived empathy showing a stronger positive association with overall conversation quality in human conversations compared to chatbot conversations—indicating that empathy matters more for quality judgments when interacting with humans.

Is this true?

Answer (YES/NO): YES